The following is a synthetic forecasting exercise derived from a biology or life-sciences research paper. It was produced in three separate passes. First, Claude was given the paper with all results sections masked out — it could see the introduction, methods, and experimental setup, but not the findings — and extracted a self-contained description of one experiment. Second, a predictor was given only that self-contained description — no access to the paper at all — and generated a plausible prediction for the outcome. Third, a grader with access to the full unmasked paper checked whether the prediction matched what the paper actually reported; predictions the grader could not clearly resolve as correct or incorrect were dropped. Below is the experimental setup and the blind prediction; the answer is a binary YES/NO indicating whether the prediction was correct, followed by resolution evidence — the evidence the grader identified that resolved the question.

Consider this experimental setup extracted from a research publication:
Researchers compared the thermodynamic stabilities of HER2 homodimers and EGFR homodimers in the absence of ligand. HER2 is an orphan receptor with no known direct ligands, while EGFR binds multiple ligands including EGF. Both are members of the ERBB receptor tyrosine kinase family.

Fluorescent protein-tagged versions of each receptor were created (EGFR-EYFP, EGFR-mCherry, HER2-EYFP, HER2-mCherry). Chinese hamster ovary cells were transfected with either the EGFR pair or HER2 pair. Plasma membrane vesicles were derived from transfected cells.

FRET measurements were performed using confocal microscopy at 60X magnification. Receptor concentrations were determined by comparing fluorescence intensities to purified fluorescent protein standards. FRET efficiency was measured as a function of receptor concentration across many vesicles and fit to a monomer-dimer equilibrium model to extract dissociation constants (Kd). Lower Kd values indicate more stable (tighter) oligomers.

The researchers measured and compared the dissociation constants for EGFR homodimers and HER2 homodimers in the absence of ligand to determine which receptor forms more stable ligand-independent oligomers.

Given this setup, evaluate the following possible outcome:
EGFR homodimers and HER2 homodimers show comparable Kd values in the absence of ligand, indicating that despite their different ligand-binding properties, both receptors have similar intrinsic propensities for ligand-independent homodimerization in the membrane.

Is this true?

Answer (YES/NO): NO